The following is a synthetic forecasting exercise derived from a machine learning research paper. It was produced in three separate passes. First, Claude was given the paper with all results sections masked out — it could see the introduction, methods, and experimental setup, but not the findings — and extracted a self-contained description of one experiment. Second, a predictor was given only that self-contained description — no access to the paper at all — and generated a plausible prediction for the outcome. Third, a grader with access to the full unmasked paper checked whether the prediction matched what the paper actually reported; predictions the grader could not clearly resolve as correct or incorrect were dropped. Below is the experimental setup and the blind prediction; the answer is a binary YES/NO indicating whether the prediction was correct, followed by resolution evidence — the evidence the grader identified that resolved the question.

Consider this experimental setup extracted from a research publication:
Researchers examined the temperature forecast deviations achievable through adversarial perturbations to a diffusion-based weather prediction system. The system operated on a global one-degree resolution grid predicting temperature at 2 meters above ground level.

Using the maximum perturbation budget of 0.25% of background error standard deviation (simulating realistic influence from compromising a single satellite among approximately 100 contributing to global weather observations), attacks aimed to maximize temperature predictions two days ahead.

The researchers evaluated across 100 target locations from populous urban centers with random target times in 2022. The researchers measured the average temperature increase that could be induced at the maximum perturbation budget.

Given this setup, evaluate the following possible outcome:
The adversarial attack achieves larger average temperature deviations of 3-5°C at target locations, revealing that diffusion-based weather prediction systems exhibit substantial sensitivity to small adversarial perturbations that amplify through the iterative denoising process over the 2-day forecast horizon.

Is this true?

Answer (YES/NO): NO